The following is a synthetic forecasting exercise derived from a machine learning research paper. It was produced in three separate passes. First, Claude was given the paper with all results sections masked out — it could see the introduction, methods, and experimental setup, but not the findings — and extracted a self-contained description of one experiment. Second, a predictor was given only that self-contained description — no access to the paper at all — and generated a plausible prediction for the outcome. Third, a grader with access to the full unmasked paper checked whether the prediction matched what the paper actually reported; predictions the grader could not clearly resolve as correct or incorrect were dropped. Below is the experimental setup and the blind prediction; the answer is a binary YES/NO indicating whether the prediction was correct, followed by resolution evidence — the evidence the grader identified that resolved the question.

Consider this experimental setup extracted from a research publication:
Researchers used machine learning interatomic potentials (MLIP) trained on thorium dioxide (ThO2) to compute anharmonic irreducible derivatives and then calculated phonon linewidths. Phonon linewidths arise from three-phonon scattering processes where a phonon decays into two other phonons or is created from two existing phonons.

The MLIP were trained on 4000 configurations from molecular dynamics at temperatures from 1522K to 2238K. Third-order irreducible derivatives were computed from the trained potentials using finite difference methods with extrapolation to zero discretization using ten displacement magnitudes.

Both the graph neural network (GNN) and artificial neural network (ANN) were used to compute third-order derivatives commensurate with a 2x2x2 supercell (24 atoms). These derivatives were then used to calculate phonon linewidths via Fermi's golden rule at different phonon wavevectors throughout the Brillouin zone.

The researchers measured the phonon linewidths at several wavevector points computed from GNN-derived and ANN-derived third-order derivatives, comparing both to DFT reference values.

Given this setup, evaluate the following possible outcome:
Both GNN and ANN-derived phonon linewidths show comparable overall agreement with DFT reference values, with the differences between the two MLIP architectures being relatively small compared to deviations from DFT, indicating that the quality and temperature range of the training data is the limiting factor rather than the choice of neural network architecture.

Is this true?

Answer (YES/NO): NO